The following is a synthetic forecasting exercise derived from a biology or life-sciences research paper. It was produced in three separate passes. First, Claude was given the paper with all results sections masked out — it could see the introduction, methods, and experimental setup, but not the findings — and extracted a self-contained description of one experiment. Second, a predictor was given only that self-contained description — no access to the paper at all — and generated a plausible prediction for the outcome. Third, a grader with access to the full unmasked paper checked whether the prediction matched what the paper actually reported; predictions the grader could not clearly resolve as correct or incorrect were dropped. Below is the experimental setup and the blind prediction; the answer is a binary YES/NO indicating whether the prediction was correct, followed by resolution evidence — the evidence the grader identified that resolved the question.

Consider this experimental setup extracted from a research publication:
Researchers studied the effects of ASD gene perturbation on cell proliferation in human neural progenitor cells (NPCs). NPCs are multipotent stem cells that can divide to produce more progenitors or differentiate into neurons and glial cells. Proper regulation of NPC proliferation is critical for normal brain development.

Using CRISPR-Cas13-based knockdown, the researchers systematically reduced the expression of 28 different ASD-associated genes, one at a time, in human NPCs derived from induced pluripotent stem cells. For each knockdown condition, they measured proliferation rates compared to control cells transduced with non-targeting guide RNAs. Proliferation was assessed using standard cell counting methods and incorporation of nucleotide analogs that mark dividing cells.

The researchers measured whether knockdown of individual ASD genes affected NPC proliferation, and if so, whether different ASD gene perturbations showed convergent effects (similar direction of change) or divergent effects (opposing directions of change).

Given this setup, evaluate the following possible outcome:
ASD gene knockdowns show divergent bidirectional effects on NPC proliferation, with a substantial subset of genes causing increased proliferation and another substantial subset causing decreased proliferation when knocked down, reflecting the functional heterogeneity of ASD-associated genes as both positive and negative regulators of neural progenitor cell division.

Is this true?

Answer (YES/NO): NO